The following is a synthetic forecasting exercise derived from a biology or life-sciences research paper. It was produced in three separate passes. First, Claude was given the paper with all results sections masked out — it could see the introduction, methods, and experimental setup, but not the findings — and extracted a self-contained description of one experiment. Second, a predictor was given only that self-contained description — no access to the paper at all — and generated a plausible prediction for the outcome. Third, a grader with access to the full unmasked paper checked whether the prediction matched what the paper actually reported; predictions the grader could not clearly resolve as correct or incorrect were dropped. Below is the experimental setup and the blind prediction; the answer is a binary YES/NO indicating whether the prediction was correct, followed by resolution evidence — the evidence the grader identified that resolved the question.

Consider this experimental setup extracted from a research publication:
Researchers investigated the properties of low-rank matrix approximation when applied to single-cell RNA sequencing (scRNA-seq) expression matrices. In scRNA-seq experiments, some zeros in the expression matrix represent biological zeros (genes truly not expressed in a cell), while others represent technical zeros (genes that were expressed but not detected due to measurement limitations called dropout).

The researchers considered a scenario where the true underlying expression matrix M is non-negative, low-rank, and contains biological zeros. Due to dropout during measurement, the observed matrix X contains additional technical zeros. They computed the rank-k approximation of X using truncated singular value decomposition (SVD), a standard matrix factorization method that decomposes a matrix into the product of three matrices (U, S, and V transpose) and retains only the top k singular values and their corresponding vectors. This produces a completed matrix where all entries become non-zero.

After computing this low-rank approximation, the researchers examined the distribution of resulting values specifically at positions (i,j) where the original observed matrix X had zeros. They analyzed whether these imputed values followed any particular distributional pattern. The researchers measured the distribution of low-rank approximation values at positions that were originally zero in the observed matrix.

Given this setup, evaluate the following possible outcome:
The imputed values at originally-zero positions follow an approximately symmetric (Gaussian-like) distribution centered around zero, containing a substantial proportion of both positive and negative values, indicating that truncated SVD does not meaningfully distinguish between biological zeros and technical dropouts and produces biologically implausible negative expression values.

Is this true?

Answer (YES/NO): NO